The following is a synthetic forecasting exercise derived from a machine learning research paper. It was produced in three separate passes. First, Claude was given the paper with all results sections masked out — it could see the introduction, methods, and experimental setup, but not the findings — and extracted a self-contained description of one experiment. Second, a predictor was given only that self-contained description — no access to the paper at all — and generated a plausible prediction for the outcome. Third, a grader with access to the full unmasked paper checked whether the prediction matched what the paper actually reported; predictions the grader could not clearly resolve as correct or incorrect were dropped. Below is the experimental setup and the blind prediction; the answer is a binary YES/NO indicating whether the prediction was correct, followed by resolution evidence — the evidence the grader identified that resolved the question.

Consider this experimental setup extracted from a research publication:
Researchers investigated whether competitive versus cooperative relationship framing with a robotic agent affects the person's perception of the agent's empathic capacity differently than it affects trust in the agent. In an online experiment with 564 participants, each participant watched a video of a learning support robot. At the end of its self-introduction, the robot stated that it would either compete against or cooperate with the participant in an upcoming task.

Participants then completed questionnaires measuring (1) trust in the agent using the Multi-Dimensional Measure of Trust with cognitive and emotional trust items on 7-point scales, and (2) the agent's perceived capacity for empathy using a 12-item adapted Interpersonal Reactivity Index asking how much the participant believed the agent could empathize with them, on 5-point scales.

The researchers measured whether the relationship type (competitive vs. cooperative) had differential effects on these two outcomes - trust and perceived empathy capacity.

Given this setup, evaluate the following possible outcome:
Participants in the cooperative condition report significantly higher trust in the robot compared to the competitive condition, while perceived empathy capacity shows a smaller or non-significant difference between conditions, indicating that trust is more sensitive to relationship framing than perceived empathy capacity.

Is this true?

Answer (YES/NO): NO